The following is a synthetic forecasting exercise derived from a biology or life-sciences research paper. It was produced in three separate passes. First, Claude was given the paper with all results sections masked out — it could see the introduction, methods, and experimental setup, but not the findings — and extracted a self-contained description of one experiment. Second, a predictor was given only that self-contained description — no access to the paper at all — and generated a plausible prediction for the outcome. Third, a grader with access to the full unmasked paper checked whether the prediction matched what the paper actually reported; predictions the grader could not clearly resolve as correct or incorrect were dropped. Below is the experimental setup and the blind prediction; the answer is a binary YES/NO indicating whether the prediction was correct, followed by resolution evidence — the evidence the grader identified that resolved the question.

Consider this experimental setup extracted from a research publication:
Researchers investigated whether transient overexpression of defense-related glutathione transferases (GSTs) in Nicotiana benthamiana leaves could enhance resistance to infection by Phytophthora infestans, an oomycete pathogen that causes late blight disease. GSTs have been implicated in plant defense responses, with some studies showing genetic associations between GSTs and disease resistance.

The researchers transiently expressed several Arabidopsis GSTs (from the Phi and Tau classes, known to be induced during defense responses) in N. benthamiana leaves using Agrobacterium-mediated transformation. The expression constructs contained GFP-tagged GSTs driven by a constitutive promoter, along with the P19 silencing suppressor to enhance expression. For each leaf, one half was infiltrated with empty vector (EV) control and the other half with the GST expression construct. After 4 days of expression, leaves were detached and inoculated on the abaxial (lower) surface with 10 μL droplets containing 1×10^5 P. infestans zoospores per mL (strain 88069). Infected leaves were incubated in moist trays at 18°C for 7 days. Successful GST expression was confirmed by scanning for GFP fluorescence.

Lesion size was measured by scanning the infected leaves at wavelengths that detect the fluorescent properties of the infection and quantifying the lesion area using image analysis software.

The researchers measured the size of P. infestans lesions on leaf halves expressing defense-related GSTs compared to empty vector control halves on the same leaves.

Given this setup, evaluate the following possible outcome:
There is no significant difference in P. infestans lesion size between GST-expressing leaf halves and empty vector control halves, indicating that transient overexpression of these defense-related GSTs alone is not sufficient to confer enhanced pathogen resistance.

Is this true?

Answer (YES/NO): YES